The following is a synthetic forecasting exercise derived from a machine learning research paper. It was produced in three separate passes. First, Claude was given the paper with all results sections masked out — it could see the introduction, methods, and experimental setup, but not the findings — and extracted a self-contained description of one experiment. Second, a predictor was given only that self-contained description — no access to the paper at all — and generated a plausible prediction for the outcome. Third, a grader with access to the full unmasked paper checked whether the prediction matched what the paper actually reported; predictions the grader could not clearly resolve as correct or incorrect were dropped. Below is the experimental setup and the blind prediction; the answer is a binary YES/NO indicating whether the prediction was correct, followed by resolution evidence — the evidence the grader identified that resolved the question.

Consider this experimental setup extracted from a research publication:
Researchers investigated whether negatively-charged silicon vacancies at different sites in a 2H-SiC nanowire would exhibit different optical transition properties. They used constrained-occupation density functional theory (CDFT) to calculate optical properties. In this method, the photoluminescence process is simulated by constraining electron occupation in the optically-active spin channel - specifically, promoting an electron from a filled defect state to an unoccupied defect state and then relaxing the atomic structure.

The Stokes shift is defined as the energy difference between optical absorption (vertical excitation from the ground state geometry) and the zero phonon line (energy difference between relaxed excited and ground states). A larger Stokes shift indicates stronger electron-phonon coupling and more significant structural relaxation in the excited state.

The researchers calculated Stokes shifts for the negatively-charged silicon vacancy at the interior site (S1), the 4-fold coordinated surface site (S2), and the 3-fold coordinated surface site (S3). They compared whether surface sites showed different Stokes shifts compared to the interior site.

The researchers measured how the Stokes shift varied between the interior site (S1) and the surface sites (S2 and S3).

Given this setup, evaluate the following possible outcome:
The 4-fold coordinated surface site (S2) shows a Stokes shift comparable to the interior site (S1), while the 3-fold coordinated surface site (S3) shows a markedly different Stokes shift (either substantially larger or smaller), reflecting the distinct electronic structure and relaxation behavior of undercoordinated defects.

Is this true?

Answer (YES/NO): NO